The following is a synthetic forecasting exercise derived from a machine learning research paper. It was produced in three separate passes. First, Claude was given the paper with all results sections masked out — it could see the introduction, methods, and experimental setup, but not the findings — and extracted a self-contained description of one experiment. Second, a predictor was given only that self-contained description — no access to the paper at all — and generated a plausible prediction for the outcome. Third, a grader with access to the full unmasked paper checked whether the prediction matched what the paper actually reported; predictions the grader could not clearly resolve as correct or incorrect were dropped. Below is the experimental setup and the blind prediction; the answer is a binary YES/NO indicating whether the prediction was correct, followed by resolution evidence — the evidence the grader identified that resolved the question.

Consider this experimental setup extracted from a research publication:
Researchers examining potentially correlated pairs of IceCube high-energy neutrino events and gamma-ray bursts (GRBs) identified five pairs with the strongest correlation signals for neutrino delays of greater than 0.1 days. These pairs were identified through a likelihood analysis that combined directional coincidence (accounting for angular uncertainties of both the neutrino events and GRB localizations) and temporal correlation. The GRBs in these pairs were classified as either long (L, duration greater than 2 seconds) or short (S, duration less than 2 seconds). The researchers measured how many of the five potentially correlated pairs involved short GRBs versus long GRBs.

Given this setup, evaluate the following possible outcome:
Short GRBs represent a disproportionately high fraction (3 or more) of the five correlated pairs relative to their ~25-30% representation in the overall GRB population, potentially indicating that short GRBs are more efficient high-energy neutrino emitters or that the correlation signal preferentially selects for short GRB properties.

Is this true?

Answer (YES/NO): NO